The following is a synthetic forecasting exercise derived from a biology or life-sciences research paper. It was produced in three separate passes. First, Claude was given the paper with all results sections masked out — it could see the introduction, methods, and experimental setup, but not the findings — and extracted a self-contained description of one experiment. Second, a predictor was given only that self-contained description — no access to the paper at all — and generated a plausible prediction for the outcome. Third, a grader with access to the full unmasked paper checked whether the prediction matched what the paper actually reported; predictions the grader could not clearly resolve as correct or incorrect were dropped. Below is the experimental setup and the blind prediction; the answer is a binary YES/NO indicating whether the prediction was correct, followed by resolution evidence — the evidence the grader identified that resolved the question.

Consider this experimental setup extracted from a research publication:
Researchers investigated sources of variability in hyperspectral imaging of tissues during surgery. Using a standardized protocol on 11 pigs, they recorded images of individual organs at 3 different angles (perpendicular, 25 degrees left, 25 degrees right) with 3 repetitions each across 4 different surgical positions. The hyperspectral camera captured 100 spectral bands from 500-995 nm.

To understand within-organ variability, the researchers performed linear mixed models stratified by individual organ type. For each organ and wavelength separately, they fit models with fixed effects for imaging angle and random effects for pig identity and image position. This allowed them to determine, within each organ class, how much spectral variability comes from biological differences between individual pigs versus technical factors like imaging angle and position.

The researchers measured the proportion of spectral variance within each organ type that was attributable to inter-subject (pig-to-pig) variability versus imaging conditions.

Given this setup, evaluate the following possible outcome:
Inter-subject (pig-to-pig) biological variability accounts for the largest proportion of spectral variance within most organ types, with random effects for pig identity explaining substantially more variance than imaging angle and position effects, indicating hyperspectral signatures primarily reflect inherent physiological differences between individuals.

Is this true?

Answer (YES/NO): NO